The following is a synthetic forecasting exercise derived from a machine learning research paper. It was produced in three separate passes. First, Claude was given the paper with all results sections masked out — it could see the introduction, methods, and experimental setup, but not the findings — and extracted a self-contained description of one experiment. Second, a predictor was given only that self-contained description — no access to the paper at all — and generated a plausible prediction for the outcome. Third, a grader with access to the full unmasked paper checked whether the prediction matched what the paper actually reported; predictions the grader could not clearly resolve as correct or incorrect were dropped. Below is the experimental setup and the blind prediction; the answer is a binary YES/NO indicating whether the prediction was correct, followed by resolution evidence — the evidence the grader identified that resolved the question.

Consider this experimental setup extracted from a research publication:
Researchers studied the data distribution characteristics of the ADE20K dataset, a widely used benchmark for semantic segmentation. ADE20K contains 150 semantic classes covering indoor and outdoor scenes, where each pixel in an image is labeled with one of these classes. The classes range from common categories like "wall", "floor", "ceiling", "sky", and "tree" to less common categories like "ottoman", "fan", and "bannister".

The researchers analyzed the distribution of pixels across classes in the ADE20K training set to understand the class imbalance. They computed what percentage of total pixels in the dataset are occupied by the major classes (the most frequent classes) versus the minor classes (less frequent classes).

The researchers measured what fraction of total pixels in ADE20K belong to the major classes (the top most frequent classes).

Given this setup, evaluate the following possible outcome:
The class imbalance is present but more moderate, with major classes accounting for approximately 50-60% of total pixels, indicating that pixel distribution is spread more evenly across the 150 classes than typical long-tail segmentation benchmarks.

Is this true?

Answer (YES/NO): NO